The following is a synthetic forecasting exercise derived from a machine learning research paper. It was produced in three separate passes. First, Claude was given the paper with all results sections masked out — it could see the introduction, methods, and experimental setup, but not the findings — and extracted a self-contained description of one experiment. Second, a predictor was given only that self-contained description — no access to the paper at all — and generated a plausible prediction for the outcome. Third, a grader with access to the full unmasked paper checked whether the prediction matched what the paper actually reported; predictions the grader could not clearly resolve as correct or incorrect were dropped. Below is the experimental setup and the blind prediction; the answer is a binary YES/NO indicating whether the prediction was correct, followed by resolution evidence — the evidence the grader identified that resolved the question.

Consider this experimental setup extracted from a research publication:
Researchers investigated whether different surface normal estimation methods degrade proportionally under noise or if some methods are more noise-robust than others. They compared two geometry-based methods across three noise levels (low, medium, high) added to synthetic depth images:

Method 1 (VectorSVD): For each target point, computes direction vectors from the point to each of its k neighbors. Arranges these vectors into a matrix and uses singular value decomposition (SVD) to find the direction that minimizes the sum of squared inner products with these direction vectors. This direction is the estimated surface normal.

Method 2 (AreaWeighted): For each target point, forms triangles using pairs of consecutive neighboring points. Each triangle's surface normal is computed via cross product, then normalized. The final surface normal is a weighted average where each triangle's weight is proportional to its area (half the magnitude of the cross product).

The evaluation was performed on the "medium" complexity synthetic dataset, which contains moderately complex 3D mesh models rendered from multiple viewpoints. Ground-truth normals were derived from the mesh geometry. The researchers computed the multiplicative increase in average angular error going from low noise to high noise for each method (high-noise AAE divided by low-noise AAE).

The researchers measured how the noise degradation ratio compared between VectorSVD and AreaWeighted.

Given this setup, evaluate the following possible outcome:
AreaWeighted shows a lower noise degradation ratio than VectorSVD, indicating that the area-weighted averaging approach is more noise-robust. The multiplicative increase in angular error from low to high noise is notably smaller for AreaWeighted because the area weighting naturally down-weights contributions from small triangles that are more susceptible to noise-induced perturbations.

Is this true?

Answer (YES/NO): NO